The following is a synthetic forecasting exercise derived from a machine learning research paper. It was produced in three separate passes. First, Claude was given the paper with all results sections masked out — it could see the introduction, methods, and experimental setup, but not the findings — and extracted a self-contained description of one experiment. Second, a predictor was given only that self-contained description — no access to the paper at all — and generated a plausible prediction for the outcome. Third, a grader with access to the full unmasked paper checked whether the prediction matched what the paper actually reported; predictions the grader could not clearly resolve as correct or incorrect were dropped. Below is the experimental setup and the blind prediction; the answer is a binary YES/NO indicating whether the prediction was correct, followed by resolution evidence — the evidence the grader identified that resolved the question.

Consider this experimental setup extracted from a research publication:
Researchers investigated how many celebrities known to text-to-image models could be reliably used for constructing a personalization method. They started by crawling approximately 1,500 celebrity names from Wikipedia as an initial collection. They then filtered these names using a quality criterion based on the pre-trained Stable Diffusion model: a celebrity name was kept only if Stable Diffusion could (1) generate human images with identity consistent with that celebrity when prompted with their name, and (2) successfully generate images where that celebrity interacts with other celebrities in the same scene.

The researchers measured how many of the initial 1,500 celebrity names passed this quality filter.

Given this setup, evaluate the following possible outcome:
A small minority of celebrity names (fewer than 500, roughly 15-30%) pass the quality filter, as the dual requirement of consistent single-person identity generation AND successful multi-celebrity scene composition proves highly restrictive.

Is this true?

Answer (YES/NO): NO